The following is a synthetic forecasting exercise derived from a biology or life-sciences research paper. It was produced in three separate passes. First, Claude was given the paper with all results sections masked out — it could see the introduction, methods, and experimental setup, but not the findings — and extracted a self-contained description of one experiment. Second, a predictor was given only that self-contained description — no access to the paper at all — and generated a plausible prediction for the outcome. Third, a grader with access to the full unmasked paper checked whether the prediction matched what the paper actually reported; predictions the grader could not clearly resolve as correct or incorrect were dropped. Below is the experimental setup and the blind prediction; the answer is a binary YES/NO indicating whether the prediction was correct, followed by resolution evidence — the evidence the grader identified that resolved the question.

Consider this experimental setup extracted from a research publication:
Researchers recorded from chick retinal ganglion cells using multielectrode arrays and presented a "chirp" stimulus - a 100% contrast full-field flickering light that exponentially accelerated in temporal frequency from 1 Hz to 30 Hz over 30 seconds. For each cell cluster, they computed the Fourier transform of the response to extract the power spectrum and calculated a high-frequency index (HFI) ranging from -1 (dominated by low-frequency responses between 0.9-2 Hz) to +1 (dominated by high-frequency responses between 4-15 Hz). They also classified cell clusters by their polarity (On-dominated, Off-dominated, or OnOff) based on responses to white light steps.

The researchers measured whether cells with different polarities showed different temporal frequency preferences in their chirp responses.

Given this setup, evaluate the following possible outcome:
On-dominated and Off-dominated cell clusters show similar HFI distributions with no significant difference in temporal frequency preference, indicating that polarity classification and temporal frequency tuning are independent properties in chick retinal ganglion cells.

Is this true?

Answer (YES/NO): NO